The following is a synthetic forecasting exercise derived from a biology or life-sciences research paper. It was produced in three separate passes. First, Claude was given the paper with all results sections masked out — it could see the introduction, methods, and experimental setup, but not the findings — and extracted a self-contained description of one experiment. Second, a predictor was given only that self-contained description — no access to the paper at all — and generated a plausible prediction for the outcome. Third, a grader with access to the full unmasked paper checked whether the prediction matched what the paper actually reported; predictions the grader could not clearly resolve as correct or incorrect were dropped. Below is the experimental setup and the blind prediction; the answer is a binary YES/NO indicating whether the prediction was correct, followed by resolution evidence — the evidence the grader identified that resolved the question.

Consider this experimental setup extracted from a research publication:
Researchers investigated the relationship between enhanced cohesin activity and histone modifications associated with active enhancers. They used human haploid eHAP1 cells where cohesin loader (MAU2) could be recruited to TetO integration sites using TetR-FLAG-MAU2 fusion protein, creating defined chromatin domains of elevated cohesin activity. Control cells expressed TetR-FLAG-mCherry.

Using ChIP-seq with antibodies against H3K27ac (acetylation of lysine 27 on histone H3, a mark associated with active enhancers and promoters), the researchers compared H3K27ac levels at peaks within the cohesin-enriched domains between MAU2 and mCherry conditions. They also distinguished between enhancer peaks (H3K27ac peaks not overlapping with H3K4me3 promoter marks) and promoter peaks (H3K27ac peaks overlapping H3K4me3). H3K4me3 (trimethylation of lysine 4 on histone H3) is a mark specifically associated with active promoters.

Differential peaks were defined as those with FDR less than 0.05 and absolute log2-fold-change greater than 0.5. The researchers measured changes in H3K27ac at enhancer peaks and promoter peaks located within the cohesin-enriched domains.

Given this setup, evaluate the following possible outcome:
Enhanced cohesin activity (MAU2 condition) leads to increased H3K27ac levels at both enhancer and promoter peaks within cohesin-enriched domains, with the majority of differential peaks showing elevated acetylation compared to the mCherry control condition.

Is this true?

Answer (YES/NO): NO